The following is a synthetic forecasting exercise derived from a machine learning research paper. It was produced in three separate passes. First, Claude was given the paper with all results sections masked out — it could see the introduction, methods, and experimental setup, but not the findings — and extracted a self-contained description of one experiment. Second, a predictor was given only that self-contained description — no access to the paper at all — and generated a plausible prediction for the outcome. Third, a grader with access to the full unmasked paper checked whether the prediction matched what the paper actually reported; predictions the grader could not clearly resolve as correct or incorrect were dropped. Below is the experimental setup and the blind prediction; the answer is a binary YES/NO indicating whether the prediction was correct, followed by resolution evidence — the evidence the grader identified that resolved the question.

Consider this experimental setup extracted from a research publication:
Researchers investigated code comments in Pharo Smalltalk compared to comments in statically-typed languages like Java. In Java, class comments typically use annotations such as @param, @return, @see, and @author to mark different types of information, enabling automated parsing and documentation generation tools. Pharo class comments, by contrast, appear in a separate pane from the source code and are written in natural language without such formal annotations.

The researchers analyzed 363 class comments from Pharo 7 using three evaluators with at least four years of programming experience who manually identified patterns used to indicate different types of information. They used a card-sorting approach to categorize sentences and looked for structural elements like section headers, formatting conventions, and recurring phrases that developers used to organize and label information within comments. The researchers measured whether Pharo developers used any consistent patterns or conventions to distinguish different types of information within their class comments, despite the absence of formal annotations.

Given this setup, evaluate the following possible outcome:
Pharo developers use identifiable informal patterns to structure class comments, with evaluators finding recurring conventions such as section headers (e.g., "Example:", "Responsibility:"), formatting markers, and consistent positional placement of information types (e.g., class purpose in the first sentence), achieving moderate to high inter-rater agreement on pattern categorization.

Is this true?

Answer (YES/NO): YES